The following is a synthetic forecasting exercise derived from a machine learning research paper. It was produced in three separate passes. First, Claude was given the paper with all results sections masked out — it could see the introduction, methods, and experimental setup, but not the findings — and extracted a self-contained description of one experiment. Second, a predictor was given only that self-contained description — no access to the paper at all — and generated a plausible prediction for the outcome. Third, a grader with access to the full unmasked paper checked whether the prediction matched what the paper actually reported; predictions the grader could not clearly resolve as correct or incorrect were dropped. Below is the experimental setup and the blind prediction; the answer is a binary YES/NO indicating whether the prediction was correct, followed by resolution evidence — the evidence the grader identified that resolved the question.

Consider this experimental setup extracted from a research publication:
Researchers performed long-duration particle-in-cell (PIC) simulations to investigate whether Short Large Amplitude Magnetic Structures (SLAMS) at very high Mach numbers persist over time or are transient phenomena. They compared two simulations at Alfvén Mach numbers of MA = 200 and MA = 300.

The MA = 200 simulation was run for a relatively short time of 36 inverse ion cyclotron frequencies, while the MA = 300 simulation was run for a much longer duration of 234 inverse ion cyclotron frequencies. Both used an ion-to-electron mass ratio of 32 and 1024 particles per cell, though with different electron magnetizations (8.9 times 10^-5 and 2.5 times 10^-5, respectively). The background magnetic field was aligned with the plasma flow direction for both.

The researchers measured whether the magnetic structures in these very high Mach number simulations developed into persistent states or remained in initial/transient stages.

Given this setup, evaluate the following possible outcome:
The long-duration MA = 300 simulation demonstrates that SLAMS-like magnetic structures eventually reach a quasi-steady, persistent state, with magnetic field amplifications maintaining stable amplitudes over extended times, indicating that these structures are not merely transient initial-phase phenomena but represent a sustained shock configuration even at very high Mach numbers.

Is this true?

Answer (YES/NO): YES